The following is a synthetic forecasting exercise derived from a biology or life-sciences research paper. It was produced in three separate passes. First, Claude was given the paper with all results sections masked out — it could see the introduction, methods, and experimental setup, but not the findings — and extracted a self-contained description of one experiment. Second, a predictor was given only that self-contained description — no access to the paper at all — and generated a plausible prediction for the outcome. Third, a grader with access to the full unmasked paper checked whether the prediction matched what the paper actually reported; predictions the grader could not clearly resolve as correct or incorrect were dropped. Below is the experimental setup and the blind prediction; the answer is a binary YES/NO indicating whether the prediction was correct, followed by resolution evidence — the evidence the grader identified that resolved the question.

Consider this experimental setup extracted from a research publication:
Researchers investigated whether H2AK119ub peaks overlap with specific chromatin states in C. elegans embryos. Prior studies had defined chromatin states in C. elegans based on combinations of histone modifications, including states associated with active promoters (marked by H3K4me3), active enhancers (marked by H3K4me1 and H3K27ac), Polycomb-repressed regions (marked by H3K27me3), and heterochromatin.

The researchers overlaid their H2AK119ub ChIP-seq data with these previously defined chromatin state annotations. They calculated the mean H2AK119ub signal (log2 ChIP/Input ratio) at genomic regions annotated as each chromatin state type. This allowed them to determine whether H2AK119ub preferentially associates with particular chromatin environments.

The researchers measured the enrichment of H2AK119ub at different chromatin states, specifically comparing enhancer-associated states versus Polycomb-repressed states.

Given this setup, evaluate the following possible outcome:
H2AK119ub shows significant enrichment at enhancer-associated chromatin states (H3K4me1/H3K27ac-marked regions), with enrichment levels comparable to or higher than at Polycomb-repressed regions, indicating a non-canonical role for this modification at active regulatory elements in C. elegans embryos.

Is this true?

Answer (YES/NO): YES